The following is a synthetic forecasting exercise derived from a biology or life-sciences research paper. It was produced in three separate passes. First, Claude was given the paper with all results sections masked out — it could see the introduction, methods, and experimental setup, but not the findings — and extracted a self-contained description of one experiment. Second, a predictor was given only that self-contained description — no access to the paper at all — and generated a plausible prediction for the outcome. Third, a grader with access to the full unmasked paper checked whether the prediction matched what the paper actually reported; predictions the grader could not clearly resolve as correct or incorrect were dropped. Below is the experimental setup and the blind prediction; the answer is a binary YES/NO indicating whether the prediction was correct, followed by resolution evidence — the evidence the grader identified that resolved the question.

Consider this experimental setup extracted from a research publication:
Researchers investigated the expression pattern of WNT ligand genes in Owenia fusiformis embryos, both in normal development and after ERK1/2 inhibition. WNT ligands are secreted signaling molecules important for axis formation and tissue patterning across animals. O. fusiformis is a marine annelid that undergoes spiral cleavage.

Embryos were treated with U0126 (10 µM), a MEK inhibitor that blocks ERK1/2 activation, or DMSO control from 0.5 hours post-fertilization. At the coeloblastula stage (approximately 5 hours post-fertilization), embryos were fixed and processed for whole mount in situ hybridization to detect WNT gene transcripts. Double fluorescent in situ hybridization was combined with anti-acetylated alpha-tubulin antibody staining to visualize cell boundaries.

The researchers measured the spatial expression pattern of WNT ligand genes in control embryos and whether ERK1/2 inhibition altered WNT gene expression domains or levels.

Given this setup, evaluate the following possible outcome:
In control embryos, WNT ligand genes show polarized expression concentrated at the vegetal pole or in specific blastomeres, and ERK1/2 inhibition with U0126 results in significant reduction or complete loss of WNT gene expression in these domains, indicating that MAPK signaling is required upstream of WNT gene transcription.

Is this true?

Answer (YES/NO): YES